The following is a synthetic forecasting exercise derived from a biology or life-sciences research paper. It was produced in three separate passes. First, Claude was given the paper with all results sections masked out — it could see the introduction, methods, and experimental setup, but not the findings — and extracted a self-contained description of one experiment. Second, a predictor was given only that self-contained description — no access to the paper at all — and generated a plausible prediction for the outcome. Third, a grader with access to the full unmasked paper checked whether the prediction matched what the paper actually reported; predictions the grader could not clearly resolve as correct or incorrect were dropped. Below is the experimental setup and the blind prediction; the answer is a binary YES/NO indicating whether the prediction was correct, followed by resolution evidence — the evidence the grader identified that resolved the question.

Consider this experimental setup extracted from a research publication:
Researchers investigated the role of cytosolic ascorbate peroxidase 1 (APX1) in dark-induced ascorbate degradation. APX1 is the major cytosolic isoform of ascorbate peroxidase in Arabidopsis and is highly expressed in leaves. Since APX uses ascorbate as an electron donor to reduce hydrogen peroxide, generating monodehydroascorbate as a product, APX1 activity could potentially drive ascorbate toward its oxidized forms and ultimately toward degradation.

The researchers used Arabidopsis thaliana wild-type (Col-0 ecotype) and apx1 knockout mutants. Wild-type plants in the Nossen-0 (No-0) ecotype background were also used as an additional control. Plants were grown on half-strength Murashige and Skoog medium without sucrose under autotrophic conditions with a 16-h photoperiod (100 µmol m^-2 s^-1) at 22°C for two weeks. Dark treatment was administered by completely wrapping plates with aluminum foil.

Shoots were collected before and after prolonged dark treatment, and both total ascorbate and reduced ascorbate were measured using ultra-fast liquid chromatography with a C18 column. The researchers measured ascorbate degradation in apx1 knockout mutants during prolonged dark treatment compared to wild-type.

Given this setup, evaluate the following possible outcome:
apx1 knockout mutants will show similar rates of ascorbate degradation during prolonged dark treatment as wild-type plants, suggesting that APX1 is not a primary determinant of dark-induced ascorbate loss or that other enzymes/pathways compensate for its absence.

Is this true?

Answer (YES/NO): YES